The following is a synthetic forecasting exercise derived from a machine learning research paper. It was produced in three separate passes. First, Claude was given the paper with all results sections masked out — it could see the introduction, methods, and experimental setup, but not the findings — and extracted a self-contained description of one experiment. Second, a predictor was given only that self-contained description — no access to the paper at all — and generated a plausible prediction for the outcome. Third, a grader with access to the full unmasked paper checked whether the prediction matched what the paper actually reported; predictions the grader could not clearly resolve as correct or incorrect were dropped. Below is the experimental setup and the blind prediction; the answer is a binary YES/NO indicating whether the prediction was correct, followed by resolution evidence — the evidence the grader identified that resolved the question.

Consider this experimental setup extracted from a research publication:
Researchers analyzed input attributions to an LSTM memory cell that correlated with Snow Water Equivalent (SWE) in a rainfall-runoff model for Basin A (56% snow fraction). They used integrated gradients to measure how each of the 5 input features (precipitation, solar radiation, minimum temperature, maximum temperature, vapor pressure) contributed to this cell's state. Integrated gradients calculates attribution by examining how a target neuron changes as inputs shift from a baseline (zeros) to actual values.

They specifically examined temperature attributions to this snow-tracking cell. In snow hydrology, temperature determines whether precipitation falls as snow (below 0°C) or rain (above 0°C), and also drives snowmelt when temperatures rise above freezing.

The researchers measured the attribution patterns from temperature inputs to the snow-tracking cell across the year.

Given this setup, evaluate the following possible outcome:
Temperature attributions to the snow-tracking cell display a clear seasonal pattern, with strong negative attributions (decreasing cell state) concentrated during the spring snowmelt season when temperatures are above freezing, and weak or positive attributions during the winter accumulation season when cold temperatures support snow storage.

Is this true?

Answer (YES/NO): NO